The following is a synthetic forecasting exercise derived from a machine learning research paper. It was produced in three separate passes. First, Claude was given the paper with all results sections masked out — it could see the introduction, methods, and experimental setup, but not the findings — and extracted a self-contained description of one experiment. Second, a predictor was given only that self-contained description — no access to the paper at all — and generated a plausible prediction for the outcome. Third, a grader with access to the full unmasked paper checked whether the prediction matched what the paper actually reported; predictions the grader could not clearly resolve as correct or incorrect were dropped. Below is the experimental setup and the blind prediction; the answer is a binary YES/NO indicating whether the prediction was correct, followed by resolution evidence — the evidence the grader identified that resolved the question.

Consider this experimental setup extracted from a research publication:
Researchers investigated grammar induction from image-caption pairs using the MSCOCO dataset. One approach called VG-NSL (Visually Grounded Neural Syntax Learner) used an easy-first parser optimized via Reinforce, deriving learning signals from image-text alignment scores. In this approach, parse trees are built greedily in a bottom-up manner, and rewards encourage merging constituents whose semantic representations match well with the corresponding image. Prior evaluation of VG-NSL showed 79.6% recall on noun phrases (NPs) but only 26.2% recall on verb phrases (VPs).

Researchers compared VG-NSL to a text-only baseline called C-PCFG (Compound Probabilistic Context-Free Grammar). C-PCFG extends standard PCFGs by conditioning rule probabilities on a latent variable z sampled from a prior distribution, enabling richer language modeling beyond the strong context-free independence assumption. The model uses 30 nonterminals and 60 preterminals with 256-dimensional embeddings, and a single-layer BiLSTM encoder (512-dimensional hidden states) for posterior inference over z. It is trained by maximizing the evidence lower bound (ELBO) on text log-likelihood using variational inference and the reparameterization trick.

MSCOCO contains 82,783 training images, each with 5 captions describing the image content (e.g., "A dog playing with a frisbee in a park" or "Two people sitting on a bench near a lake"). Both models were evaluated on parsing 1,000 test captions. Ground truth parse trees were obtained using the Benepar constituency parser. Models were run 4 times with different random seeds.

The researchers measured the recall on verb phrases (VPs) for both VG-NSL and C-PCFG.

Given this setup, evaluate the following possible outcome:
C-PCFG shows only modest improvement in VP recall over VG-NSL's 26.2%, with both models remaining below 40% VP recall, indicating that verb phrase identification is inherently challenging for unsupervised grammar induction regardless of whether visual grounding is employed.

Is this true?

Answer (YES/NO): NO